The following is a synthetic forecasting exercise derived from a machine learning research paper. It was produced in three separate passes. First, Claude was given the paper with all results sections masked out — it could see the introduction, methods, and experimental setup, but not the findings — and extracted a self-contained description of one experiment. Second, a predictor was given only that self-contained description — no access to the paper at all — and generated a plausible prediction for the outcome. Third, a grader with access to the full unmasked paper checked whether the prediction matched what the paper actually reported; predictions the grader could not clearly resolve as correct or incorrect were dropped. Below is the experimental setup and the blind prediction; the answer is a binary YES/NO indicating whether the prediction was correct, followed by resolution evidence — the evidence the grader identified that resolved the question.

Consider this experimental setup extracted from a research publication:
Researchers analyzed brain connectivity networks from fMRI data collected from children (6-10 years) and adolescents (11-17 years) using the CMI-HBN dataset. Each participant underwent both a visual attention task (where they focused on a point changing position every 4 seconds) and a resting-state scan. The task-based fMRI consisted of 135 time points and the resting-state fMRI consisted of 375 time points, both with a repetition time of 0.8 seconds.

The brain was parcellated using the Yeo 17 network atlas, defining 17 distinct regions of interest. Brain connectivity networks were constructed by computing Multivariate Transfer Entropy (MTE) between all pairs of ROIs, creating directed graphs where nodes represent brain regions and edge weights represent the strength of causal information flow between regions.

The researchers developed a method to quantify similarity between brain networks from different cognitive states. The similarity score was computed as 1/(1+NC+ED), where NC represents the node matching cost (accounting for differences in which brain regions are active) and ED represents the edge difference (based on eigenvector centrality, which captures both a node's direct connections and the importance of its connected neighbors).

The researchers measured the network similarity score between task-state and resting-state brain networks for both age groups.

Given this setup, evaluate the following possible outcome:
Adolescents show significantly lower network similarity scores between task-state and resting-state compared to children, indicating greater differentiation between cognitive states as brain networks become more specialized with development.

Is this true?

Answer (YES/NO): YES